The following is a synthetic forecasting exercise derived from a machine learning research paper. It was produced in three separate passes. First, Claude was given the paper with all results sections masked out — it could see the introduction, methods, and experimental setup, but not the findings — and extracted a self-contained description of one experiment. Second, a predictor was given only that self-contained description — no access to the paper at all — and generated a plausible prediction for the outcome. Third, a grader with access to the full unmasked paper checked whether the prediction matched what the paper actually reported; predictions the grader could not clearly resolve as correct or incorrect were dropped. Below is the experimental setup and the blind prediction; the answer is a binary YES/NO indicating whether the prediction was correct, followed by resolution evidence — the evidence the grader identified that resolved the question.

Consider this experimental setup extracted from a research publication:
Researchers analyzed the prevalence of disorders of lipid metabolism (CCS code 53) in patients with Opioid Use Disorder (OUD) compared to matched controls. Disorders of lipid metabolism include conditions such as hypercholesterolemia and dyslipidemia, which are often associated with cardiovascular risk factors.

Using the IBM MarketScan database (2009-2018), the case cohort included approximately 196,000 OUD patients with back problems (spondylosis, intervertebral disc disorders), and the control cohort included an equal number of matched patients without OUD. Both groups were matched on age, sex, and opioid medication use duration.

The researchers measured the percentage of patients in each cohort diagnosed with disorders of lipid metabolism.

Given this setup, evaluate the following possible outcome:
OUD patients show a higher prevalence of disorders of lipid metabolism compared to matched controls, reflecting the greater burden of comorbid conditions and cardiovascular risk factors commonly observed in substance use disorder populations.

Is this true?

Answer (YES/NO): NO